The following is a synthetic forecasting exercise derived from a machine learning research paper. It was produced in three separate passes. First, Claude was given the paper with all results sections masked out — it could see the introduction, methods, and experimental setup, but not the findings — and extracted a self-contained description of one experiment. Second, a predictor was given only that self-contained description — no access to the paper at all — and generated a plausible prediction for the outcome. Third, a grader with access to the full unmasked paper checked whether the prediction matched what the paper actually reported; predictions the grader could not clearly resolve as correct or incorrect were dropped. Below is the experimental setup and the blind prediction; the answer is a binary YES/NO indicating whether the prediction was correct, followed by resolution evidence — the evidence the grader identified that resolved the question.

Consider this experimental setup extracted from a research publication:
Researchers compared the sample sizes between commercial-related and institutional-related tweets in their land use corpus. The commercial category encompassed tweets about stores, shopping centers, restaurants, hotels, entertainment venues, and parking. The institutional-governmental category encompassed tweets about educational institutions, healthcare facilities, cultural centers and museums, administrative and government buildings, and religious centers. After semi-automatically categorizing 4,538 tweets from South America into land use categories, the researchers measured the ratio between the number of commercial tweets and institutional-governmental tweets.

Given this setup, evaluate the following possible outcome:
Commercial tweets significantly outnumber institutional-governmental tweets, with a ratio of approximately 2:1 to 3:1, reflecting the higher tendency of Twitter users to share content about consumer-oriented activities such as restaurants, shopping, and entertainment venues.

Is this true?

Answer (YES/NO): YES